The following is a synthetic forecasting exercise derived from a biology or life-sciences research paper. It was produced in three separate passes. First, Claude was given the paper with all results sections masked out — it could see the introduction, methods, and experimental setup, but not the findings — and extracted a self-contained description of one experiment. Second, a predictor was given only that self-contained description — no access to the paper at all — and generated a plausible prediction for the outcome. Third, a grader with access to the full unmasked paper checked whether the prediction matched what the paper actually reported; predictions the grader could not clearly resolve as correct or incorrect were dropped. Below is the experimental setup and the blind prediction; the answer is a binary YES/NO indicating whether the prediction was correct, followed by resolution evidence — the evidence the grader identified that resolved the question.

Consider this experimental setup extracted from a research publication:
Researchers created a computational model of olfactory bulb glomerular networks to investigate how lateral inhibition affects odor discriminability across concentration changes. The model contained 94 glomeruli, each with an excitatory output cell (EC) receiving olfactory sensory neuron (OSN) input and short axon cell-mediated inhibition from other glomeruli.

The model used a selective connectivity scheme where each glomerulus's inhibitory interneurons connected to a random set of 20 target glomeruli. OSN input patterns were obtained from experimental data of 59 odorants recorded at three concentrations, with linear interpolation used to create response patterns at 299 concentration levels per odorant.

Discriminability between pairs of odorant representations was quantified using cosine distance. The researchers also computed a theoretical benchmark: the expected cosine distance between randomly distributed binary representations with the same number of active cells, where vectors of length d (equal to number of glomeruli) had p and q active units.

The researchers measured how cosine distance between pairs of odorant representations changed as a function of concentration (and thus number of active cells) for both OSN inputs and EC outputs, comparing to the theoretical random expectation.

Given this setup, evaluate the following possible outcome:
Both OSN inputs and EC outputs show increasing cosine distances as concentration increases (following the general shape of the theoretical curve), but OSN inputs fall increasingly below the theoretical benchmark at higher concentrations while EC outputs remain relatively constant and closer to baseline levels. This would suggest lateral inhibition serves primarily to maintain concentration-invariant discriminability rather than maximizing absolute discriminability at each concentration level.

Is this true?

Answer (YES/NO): NO